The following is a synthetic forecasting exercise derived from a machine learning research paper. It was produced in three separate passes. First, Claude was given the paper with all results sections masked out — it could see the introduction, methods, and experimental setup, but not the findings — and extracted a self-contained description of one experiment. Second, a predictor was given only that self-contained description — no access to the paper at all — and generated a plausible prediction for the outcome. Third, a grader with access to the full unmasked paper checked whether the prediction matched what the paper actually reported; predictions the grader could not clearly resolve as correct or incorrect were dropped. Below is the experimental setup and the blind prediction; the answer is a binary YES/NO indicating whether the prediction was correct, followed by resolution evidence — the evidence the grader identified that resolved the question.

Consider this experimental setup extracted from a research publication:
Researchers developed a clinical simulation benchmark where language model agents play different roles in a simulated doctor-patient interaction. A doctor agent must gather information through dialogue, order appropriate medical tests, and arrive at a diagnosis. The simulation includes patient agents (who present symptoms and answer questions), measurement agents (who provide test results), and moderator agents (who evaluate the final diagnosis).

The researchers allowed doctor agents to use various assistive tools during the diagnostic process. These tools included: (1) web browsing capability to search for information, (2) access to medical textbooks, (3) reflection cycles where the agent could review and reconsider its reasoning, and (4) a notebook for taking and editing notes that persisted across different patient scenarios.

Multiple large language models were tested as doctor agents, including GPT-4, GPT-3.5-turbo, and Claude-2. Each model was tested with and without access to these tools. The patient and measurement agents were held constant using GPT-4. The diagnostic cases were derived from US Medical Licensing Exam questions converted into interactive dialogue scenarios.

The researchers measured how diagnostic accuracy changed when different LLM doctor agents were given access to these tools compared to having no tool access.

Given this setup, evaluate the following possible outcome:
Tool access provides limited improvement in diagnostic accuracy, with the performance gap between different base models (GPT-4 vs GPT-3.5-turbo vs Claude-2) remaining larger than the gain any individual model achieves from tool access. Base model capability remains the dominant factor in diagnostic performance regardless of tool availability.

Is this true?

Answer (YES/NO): NO